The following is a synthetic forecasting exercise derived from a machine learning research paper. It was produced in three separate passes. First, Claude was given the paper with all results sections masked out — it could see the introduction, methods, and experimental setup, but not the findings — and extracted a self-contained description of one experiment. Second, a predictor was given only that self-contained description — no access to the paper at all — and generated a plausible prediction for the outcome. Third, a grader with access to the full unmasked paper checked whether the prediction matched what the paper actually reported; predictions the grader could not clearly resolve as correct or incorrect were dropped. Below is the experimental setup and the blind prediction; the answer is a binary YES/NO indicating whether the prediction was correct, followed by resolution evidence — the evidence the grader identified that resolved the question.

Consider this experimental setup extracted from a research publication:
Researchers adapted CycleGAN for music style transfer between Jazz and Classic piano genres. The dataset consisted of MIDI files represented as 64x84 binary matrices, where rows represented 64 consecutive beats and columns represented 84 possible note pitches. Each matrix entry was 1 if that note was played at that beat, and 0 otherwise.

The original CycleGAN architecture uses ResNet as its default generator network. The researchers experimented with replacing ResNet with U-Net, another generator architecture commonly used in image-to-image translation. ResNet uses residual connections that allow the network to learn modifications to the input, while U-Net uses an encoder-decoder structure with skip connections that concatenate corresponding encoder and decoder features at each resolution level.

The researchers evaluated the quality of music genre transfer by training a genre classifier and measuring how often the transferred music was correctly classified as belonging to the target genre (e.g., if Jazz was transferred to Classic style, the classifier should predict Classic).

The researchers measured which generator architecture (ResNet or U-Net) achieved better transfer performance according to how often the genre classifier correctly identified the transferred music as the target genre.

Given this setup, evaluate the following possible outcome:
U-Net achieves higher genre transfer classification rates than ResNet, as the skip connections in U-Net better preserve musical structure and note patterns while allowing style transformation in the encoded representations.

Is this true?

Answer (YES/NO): NO